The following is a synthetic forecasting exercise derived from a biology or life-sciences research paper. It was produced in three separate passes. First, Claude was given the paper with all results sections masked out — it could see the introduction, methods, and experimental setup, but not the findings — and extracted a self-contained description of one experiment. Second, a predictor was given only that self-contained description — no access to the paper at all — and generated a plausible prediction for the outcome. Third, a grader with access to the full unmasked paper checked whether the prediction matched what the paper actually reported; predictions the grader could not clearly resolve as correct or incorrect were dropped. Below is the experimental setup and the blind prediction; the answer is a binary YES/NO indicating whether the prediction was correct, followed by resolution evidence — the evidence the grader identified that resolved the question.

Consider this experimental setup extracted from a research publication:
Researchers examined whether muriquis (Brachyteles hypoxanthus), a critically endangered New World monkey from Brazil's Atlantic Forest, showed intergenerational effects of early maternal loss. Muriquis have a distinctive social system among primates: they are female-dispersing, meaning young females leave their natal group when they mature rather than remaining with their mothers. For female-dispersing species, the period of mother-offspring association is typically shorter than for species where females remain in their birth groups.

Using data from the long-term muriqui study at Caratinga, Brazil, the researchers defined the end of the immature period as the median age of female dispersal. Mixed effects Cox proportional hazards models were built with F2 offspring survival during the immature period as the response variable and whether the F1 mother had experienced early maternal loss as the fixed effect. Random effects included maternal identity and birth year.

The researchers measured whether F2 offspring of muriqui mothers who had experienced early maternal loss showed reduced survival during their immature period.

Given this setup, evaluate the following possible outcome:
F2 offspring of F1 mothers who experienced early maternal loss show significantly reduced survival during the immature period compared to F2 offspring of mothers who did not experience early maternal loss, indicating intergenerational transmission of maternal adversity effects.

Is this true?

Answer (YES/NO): YES